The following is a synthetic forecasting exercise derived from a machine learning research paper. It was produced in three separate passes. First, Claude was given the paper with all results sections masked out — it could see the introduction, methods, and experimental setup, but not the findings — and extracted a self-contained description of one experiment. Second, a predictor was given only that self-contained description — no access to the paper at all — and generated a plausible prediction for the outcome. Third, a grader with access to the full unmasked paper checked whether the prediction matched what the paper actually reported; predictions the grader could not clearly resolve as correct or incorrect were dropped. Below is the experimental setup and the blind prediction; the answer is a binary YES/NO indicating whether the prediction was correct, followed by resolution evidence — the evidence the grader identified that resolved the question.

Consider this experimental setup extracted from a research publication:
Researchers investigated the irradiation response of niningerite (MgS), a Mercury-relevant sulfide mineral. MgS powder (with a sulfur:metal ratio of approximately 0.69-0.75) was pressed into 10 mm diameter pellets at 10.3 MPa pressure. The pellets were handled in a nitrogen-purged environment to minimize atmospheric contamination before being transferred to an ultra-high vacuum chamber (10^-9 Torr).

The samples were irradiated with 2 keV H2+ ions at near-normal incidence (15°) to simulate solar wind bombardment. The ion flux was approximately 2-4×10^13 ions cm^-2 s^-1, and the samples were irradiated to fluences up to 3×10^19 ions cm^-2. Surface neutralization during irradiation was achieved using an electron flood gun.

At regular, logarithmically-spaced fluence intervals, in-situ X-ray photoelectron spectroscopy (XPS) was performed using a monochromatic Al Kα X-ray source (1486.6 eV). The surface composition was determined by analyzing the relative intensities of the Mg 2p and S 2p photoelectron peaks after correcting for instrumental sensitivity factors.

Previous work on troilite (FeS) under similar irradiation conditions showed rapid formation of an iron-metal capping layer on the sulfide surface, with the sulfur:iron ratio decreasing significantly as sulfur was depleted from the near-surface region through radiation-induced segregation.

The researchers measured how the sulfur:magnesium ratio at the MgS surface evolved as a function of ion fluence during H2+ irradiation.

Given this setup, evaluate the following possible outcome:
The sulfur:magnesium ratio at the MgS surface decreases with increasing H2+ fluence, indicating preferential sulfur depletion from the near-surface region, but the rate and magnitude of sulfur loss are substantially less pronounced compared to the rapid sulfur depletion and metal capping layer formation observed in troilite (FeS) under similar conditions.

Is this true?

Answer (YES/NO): NO